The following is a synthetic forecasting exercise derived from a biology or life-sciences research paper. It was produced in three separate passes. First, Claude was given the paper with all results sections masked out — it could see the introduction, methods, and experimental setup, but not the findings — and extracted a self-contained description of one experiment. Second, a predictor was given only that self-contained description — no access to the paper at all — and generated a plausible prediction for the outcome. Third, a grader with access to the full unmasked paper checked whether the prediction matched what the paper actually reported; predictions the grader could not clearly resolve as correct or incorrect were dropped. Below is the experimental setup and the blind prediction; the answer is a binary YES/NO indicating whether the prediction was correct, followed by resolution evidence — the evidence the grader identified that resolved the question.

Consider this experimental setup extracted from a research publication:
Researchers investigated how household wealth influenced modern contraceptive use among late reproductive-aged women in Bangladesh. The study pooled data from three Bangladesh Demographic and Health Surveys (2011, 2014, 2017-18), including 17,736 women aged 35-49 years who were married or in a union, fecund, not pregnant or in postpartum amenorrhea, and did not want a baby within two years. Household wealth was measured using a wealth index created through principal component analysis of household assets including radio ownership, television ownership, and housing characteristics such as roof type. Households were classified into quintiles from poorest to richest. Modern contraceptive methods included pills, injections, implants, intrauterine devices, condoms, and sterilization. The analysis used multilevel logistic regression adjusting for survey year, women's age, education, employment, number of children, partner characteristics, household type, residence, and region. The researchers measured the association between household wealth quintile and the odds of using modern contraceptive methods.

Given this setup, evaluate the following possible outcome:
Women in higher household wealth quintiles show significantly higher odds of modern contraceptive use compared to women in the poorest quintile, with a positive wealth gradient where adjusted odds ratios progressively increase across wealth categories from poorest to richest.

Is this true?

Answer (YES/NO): NO